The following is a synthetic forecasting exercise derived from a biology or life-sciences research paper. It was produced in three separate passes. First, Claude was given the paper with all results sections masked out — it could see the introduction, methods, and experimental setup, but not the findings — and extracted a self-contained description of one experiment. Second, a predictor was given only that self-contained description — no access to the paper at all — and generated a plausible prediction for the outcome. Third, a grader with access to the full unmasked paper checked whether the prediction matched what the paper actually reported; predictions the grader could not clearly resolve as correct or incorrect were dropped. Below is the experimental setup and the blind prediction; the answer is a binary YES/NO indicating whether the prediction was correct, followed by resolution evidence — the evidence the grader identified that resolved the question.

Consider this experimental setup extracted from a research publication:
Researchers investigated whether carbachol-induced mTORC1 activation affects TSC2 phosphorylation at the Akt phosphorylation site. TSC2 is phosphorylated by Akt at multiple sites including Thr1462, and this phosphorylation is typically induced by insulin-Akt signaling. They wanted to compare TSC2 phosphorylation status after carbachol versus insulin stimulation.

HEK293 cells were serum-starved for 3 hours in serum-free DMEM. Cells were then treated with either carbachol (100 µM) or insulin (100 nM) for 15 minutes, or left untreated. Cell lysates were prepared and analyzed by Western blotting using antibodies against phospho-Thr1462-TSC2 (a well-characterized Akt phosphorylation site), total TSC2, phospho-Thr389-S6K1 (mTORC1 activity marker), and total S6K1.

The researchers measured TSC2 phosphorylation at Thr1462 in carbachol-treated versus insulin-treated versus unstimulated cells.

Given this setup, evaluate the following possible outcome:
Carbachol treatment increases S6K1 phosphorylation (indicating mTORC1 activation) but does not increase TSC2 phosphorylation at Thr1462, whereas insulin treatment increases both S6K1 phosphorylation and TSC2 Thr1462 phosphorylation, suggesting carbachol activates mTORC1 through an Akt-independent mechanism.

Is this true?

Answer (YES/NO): YES